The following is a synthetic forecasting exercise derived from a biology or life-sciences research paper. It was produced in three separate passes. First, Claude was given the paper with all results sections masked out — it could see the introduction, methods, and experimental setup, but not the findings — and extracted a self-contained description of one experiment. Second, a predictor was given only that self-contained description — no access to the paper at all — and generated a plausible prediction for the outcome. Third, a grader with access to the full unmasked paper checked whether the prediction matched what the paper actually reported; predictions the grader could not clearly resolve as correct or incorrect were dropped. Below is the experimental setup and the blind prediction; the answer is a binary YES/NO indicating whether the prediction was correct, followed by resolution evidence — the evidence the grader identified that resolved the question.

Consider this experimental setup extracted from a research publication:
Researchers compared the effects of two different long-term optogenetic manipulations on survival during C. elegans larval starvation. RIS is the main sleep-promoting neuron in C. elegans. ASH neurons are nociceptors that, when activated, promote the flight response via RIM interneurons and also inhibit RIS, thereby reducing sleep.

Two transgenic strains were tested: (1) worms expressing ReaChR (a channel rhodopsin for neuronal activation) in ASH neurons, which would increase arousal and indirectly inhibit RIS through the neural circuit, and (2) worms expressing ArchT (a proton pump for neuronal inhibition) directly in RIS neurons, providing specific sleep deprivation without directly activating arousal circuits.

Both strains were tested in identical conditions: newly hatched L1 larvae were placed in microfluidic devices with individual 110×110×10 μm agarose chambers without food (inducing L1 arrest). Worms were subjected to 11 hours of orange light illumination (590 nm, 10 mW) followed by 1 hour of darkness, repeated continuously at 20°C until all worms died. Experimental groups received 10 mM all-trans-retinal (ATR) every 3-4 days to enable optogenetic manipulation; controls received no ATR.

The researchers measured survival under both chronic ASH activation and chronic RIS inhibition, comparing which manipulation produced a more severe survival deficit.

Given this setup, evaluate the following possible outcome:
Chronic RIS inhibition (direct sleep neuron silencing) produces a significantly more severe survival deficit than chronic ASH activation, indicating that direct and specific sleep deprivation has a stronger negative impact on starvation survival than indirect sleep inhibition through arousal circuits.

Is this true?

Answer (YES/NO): NO